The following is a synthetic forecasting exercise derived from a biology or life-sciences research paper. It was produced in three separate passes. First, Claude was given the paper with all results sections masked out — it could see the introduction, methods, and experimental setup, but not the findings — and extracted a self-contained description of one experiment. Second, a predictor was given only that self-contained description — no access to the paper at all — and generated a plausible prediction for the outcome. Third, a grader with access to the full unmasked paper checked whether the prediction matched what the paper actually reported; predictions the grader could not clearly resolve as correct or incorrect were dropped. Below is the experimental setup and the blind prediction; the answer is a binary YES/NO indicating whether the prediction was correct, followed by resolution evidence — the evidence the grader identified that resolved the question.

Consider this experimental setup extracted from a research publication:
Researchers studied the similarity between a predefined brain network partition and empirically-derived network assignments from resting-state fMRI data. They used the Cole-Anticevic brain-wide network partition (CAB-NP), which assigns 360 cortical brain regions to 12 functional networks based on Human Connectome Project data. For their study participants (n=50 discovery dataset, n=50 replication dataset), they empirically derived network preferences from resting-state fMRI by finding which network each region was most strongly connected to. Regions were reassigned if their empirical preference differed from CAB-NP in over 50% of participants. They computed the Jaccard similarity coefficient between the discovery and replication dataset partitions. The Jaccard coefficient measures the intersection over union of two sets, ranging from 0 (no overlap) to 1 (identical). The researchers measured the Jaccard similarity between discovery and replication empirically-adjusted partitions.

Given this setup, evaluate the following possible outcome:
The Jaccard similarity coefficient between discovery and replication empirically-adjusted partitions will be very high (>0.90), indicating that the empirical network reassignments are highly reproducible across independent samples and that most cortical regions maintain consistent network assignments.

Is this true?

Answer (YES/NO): YES